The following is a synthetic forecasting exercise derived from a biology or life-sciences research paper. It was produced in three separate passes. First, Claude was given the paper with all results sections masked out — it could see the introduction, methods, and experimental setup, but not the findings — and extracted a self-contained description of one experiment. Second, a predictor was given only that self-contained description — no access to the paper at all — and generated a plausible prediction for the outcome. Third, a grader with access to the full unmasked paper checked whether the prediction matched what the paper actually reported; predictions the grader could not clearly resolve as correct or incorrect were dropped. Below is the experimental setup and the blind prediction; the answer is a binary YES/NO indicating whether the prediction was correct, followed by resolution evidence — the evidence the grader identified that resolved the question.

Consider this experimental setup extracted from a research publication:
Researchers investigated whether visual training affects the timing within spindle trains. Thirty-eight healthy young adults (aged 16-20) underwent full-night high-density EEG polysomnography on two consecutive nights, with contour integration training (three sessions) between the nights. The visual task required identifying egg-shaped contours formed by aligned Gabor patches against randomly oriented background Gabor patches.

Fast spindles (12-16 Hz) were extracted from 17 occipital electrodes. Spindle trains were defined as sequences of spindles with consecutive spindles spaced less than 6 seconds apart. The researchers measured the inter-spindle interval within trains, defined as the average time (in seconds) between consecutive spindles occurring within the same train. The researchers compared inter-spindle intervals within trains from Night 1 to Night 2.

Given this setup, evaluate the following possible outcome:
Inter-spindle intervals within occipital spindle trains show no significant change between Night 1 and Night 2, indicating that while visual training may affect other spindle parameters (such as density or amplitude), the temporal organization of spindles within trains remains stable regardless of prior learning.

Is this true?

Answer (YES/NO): YES